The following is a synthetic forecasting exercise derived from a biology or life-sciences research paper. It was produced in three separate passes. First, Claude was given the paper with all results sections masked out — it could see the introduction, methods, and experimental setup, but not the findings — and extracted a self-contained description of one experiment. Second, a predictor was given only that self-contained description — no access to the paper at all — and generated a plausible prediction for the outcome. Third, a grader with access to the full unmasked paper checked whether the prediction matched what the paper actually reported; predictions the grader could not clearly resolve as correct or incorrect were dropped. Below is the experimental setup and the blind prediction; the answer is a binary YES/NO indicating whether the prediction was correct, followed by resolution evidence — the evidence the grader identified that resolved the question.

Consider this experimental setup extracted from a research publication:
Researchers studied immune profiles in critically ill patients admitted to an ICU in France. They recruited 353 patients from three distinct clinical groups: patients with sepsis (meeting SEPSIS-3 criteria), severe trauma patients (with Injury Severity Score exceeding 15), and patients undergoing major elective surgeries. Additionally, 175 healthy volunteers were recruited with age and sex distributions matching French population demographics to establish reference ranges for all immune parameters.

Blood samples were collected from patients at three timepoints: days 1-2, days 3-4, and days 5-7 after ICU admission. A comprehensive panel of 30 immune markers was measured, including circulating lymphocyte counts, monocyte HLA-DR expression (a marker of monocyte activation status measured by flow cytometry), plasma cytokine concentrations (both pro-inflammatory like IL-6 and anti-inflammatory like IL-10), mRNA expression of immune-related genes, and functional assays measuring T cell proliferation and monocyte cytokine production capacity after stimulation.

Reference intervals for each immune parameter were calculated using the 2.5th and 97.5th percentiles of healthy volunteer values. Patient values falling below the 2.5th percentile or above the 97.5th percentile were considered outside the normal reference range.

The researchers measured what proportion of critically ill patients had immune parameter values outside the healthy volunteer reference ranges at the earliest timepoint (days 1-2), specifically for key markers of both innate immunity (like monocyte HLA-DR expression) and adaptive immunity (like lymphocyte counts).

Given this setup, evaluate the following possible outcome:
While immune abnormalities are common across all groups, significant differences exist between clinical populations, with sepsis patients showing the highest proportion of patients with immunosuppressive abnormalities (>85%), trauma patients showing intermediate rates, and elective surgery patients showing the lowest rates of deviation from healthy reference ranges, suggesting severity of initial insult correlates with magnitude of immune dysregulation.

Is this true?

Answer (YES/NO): NO